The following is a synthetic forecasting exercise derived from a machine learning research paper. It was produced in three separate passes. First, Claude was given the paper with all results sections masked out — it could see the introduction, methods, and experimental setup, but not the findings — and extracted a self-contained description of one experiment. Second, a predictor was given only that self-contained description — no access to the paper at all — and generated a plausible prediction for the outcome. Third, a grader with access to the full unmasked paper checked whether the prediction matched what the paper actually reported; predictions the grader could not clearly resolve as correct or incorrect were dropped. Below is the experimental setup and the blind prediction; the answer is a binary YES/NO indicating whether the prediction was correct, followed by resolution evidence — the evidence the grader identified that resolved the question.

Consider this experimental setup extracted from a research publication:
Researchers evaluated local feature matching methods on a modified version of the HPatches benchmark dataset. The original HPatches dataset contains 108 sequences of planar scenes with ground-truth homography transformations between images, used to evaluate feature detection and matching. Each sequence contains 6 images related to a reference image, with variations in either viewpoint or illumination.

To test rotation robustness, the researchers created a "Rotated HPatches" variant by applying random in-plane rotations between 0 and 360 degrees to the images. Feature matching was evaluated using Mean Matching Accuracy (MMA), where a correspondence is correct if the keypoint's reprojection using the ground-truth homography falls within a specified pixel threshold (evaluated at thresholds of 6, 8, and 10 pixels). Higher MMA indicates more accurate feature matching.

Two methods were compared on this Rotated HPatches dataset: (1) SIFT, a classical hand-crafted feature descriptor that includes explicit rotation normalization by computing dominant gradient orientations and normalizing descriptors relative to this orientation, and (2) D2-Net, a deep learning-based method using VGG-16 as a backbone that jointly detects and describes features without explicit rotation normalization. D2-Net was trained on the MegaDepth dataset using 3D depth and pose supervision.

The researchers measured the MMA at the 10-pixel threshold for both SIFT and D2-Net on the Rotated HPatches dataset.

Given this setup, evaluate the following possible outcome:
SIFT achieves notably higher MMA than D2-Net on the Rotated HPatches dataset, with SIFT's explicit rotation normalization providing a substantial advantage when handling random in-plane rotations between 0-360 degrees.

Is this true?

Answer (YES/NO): YES